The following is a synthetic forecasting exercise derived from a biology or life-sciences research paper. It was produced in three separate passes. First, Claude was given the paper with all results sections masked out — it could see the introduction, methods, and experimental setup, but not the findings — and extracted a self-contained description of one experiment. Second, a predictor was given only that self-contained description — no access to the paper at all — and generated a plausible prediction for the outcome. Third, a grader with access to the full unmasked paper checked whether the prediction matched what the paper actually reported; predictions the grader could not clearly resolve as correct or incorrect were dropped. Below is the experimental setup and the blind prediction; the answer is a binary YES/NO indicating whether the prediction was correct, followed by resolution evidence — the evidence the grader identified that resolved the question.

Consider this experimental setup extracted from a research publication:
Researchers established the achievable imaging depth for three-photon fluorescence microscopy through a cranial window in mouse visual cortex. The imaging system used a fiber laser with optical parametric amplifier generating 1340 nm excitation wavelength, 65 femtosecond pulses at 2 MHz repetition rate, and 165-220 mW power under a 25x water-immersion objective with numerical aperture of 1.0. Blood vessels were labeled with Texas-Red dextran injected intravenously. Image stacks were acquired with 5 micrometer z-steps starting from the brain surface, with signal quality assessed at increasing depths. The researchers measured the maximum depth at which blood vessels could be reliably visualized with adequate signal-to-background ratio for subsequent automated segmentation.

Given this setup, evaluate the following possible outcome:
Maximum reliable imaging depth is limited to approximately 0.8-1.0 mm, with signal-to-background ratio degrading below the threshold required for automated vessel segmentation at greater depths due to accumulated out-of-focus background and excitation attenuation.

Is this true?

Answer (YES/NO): NO